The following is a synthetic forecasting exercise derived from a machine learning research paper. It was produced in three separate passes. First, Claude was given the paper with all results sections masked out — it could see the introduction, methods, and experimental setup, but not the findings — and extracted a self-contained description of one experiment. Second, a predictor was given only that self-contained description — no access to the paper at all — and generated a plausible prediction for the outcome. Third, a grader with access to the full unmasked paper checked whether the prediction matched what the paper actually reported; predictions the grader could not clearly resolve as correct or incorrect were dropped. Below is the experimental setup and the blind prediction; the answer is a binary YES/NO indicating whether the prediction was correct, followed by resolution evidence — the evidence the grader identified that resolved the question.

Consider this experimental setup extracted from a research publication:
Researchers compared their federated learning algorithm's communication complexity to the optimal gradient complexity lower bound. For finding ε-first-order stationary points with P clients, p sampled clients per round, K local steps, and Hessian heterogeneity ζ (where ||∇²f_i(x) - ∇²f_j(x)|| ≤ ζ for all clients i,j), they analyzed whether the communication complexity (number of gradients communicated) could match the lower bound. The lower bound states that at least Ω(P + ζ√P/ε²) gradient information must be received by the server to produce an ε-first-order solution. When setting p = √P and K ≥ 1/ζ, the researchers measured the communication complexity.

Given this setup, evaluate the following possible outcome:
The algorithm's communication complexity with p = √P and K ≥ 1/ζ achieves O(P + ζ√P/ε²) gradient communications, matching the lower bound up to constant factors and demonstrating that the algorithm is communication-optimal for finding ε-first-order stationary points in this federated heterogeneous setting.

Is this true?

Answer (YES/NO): NO